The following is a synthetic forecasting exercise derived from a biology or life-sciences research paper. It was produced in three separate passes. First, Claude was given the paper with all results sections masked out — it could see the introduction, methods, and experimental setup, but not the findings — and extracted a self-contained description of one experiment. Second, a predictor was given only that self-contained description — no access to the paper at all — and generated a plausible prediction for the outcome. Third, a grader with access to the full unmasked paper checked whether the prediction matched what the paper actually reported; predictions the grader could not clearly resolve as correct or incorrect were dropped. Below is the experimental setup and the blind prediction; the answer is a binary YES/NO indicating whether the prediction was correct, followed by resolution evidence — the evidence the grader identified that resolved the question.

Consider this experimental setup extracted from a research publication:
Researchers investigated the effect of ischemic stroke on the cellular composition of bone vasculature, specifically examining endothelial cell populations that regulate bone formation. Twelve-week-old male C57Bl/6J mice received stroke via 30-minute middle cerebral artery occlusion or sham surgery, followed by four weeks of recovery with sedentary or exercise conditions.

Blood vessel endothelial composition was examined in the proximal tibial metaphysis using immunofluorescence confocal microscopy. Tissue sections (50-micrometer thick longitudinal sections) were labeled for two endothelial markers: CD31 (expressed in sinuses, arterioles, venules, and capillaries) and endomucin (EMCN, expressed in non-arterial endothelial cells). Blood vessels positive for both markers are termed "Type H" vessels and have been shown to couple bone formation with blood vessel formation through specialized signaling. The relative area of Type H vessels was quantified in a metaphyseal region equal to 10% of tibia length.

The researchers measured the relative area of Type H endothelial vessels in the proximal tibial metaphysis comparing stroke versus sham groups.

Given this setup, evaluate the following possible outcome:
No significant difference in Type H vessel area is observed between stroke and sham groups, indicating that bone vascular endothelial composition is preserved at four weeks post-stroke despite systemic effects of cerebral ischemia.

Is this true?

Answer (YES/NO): YES